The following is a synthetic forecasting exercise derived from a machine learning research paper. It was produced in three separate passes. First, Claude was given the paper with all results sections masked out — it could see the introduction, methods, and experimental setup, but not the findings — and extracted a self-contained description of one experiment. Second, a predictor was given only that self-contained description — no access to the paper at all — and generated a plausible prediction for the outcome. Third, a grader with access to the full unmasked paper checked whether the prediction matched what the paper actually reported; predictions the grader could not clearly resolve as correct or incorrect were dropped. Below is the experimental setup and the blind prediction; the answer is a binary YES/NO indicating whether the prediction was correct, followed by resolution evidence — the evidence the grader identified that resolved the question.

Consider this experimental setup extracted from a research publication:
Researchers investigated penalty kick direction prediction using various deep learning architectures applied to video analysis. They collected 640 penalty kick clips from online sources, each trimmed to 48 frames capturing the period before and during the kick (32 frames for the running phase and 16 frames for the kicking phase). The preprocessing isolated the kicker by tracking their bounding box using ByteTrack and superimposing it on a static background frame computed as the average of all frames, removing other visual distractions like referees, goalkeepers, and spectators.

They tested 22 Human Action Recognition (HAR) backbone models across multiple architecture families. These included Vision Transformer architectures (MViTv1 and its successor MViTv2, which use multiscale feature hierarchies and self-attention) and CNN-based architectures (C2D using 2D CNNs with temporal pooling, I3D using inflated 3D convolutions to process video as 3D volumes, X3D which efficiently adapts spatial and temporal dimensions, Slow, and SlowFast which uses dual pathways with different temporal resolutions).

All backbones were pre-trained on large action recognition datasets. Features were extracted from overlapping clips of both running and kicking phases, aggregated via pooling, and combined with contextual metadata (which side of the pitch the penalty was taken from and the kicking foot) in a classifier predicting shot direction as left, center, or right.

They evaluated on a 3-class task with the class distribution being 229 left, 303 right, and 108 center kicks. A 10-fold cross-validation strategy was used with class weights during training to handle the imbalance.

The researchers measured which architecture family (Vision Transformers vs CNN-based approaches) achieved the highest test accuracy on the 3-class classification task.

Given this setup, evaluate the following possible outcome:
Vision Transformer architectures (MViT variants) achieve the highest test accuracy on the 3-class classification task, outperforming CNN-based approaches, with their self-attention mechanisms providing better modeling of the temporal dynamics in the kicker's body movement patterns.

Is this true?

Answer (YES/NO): YES